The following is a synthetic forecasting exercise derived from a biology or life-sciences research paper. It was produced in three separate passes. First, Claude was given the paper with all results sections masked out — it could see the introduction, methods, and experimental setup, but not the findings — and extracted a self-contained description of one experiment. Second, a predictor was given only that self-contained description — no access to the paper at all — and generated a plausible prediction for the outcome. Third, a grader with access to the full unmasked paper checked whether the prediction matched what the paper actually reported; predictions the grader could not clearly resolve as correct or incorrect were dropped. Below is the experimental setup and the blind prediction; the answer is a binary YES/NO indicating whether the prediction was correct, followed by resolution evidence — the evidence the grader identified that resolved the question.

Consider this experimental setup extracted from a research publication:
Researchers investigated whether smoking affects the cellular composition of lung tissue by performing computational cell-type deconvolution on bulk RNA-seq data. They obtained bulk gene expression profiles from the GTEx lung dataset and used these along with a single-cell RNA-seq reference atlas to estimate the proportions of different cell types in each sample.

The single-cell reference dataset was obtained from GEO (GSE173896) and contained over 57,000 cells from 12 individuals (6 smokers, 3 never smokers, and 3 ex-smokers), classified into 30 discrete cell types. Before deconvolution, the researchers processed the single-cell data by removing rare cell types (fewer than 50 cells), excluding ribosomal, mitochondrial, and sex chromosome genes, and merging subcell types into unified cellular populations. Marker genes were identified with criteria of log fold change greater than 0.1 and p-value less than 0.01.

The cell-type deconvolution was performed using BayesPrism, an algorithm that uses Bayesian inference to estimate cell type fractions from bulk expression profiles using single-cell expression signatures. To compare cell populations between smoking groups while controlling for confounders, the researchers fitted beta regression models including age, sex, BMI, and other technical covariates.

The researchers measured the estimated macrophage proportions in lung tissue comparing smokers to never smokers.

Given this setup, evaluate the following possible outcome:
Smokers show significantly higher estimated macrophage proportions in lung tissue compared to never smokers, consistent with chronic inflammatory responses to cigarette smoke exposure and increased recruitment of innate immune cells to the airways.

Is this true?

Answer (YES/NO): YES